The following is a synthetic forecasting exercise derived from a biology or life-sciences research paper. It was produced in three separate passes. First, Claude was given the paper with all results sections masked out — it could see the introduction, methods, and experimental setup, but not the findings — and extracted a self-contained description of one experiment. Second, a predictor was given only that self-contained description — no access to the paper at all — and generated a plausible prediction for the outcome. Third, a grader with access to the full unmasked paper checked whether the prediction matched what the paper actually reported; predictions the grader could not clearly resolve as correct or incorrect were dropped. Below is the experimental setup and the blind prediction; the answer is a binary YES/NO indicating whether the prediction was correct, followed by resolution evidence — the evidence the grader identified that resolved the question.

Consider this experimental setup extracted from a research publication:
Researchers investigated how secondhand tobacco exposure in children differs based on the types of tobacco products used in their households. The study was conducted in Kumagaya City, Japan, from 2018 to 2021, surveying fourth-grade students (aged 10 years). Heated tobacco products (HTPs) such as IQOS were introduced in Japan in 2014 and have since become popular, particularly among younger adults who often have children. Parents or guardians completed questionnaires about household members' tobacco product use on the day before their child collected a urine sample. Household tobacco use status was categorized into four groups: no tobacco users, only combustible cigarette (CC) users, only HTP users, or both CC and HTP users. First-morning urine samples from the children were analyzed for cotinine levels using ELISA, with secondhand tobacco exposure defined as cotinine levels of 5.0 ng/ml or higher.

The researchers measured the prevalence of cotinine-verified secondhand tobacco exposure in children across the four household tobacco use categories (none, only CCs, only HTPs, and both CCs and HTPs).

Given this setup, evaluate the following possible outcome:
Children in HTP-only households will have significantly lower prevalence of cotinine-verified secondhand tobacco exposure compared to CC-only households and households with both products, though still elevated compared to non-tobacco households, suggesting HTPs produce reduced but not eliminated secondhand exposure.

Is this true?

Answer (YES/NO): YES